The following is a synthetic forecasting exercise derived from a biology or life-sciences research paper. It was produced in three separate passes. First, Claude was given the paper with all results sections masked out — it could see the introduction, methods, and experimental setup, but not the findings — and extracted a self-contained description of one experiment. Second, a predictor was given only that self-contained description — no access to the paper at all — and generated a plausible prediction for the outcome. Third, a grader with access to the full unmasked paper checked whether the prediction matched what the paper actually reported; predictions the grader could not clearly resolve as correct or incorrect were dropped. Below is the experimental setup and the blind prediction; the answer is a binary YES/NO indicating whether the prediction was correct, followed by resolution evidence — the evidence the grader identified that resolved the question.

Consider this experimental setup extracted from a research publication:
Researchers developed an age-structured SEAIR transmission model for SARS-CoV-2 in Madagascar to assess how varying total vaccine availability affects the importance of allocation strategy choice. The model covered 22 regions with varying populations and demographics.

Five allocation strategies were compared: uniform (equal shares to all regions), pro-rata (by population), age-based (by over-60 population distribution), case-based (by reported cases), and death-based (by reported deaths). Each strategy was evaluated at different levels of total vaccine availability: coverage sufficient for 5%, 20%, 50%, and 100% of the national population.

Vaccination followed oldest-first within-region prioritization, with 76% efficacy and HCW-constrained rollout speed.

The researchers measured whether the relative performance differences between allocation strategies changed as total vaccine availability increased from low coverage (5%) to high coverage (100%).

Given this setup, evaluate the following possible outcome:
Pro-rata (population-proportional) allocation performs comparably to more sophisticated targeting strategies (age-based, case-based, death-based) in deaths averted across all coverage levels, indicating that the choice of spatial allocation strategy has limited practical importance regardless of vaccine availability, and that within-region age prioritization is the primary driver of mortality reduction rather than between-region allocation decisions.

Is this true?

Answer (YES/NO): NO